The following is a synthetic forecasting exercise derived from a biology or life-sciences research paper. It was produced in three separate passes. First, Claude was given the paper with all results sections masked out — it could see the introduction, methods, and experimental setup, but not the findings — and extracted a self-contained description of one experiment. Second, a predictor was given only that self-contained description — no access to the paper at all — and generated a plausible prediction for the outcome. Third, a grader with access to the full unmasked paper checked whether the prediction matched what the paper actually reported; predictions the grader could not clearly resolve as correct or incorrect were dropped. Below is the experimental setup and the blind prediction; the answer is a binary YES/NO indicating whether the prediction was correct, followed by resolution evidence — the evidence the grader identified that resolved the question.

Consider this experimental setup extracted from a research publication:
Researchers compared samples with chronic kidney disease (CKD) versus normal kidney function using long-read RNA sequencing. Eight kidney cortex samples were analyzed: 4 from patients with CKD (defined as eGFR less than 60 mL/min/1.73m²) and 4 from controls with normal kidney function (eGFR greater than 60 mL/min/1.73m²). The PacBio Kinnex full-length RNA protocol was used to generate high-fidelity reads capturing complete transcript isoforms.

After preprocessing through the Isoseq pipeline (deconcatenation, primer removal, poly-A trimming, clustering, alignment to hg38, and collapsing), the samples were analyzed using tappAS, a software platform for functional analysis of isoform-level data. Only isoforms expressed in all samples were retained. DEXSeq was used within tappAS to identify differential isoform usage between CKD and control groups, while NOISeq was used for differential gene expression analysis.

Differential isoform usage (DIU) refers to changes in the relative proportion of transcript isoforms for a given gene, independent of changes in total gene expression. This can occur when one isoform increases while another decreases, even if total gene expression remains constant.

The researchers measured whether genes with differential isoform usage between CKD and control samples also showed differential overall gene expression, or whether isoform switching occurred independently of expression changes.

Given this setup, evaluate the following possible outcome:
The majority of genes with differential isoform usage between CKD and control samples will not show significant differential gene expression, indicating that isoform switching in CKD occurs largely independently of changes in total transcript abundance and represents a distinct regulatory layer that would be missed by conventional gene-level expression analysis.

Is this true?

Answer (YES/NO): YES